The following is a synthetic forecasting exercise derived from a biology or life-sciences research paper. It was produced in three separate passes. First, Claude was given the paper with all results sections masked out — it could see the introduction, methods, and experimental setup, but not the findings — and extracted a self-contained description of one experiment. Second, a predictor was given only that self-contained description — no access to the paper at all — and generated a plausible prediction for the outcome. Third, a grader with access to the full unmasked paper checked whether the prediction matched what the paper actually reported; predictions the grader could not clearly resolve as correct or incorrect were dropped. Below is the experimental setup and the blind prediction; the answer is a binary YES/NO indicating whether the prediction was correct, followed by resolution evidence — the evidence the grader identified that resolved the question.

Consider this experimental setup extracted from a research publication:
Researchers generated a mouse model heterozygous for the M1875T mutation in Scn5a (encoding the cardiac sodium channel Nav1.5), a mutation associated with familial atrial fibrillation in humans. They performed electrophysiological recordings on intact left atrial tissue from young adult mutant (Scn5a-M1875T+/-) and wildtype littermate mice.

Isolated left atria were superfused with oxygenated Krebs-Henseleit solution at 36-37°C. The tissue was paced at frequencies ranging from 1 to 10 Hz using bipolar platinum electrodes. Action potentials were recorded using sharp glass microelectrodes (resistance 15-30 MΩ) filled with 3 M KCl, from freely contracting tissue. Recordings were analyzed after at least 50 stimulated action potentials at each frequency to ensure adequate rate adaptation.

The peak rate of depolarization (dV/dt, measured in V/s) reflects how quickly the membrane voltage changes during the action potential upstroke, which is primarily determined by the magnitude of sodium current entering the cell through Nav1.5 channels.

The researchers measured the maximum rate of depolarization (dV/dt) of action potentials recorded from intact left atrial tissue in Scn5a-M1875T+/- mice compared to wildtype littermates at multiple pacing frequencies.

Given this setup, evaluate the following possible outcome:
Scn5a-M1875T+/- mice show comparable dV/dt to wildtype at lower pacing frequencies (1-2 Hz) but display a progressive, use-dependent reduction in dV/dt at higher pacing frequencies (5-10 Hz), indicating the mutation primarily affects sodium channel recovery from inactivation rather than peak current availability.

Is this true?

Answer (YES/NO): NO